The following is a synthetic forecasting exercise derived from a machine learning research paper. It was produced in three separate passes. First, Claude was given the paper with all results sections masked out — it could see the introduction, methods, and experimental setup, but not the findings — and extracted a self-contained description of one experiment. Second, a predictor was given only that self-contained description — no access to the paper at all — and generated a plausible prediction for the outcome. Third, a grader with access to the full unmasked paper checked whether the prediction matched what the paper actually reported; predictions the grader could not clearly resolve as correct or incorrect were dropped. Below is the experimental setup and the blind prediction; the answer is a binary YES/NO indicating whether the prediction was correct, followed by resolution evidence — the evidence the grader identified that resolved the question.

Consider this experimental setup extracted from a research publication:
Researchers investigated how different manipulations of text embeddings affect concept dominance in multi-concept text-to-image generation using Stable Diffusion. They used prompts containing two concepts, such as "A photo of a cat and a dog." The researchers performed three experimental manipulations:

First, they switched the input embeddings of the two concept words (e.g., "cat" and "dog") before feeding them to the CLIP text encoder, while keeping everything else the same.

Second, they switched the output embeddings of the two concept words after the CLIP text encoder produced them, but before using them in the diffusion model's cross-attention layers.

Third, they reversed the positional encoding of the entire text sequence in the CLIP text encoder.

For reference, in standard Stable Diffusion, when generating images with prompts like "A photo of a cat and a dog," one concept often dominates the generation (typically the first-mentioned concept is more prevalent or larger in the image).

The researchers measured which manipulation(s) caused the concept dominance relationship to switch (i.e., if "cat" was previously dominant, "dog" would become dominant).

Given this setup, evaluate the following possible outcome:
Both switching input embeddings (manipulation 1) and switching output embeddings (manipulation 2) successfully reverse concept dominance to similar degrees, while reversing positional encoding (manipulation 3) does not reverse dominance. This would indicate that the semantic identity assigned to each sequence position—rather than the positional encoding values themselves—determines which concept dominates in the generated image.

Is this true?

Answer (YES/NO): NO